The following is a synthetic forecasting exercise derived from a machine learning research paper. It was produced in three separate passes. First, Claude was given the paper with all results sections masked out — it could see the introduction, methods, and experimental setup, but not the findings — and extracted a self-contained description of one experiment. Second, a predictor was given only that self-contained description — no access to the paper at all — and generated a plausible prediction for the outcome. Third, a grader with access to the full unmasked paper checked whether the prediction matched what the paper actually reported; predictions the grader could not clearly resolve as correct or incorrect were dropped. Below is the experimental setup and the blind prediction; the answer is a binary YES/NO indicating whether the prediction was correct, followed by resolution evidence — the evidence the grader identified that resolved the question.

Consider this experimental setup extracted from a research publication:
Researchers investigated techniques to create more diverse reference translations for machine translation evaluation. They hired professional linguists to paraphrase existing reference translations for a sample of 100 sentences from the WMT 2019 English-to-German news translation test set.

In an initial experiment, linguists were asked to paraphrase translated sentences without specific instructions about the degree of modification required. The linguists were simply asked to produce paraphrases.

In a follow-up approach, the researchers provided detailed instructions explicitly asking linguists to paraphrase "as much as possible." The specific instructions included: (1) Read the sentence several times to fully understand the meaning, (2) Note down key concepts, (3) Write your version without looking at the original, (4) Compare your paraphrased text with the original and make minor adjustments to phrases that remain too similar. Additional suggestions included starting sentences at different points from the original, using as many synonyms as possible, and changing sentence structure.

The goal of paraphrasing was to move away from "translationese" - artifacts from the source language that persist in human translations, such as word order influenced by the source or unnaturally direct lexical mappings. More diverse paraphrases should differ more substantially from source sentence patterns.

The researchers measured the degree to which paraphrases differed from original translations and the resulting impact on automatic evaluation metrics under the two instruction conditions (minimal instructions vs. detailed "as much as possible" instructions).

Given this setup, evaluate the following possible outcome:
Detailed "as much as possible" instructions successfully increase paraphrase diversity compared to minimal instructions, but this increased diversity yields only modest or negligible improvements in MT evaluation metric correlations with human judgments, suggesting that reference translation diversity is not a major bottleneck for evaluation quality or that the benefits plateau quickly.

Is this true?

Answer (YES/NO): NO